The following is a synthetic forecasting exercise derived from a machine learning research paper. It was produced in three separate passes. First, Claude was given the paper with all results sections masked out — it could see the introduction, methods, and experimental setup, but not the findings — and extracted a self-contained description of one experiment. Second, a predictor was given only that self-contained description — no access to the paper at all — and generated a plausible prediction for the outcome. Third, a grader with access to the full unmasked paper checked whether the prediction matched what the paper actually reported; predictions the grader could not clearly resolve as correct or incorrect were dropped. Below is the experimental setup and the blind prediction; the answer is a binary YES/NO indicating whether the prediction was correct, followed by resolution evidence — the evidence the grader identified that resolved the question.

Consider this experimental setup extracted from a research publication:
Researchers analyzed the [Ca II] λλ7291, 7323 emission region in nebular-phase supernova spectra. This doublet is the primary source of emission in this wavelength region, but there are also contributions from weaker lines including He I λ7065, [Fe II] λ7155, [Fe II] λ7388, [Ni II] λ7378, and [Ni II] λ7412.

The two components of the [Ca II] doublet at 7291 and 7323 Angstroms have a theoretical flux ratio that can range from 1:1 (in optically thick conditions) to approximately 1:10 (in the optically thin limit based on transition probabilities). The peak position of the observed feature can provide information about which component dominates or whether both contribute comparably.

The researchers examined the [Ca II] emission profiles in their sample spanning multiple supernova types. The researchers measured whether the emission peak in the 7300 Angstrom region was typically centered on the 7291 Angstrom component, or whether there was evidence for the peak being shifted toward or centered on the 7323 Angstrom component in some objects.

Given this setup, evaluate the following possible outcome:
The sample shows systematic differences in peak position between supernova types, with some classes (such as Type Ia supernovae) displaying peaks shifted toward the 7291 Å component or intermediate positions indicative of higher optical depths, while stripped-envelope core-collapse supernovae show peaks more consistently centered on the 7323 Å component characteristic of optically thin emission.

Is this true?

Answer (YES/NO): NO